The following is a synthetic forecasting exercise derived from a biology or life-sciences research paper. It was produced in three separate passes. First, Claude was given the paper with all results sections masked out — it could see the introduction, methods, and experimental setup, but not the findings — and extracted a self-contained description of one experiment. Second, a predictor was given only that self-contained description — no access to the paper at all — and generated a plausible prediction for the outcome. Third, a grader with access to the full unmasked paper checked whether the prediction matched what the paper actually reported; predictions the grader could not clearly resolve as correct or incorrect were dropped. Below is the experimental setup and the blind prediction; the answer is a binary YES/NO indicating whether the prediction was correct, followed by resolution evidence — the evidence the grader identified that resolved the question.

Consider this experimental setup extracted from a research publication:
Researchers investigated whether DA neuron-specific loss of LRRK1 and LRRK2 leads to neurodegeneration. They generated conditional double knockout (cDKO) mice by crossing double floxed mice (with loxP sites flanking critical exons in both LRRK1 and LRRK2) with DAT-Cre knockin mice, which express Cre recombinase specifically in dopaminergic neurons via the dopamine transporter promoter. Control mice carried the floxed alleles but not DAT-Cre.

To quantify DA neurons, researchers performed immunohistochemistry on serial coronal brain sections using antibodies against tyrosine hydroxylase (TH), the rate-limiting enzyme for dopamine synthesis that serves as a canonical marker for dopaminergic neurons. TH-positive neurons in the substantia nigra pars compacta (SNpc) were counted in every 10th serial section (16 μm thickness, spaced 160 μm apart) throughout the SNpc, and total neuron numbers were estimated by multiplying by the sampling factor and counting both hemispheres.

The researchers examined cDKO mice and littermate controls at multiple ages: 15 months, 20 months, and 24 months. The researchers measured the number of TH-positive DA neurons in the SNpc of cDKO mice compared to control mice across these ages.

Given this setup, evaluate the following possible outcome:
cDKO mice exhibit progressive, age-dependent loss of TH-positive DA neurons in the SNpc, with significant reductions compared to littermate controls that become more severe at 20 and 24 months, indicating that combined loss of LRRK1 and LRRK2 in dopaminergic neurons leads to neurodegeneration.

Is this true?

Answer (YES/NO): YES